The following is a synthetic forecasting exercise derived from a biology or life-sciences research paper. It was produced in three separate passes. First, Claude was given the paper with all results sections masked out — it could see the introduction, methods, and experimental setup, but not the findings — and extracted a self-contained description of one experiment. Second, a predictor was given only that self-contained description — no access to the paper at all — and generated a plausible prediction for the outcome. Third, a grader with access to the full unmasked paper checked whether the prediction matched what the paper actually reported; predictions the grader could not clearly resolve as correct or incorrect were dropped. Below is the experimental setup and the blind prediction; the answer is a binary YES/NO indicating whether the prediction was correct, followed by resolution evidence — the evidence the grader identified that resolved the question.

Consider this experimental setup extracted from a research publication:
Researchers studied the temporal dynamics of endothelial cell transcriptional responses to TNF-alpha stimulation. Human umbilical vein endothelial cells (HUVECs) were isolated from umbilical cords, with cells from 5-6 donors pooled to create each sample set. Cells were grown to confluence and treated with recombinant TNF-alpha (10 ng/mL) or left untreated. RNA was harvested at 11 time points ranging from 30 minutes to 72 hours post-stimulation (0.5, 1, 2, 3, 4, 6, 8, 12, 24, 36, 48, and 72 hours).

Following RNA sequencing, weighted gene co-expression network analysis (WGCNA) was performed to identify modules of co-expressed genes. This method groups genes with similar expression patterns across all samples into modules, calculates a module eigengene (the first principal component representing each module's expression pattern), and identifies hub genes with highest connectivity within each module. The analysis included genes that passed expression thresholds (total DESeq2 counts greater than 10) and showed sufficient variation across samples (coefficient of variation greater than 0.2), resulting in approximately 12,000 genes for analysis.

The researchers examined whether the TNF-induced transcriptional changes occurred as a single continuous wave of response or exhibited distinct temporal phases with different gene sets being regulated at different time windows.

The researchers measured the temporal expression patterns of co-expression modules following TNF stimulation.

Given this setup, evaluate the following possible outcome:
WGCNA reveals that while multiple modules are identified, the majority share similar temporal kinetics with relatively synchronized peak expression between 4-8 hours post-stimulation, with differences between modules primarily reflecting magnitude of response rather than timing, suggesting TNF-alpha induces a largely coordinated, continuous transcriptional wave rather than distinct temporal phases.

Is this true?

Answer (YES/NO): NO